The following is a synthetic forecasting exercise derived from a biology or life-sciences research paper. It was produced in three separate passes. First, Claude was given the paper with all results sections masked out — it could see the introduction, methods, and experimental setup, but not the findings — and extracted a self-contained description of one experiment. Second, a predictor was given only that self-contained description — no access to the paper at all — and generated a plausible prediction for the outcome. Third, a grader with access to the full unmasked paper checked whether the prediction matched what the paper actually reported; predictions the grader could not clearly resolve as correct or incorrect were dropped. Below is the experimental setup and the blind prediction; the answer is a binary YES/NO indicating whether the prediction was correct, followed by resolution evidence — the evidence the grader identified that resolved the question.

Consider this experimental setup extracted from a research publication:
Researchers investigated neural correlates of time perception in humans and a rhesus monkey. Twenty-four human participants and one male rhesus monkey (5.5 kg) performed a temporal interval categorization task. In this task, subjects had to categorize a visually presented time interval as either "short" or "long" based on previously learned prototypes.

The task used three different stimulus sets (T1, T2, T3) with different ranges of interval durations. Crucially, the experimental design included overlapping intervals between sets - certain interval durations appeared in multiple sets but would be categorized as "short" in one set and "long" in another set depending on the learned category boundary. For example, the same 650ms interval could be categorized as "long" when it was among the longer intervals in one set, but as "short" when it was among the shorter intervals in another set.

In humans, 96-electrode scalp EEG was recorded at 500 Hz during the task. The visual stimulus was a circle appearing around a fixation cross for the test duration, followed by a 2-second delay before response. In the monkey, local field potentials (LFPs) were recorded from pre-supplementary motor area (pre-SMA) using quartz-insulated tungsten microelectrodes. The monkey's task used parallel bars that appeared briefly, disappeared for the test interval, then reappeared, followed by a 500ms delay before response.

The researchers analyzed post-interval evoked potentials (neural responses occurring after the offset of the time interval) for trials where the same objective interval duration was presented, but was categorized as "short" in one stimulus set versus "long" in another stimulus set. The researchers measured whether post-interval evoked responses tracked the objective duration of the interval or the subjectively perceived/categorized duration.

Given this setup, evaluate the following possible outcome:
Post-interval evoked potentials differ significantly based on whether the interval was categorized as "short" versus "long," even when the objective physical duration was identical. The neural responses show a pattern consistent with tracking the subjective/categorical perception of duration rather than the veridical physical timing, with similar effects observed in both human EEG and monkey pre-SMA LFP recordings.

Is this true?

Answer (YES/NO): YES